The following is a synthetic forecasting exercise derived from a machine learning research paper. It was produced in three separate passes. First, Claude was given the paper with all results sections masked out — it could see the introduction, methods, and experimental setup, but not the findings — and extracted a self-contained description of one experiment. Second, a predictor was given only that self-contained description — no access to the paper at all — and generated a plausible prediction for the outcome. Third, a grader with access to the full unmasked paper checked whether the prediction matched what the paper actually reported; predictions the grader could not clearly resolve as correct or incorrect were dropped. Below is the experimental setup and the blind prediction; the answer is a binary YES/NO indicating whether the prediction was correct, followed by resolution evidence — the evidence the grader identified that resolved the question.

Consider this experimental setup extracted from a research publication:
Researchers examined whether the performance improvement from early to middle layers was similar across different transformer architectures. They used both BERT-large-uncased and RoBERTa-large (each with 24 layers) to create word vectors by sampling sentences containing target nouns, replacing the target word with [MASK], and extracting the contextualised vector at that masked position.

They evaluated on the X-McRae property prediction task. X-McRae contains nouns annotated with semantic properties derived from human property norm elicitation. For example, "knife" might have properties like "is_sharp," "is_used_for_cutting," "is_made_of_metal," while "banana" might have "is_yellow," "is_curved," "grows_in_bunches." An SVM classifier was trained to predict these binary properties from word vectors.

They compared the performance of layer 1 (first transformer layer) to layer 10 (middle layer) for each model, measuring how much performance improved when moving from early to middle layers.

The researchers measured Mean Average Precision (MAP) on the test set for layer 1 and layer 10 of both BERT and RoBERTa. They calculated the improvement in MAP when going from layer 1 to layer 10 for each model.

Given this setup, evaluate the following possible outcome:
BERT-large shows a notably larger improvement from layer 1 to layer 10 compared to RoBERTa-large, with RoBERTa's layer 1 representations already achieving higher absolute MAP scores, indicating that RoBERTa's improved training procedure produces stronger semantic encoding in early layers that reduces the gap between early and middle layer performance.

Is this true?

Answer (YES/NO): NO